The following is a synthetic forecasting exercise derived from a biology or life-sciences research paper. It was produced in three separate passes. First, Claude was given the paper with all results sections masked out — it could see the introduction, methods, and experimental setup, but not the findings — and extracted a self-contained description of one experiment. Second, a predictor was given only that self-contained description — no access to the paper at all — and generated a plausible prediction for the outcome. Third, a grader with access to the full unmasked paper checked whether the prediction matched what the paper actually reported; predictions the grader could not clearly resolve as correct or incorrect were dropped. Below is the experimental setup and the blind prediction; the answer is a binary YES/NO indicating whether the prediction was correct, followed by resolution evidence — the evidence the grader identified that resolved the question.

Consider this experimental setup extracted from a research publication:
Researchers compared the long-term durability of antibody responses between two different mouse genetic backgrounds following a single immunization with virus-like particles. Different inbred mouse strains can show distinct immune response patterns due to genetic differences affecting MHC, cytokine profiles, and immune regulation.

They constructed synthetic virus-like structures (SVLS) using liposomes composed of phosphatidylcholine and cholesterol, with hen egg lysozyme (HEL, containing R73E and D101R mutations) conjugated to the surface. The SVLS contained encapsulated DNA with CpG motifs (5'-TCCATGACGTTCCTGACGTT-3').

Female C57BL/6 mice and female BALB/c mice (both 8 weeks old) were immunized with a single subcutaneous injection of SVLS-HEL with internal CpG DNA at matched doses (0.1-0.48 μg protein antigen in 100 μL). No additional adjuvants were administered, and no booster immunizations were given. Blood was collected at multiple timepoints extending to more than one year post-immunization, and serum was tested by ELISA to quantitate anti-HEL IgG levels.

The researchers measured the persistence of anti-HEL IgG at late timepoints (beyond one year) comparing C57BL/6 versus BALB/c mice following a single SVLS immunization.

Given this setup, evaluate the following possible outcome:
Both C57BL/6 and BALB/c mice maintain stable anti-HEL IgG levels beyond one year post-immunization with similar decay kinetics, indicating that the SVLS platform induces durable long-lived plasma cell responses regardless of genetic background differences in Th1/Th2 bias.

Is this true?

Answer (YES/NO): NO